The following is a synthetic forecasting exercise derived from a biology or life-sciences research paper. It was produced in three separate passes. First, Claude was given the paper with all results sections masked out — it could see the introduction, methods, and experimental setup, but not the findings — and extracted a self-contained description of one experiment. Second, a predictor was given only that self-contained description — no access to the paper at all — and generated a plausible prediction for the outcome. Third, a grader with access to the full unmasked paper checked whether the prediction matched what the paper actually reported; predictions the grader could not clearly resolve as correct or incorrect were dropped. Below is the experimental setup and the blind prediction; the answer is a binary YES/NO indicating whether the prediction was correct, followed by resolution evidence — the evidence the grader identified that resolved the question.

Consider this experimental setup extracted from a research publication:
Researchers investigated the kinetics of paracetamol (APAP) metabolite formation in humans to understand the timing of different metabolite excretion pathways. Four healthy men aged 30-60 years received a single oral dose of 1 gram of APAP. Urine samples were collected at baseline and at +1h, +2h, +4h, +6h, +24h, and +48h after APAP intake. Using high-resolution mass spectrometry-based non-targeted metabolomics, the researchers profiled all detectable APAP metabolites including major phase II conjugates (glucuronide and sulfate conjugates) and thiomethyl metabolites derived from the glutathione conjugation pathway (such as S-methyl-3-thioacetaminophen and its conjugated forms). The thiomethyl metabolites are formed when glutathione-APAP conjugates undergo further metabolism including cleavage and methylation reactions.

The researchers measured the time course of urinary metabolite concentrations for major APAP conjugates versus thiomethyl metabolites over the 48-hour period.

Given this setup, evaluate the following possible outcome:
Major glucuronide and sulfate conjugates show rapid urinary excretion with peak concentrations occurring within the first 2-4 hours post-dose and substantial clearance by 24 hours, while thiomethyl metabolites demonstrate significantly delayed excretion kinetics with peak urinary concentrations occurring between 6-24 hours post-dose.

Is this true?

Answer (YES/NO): YES